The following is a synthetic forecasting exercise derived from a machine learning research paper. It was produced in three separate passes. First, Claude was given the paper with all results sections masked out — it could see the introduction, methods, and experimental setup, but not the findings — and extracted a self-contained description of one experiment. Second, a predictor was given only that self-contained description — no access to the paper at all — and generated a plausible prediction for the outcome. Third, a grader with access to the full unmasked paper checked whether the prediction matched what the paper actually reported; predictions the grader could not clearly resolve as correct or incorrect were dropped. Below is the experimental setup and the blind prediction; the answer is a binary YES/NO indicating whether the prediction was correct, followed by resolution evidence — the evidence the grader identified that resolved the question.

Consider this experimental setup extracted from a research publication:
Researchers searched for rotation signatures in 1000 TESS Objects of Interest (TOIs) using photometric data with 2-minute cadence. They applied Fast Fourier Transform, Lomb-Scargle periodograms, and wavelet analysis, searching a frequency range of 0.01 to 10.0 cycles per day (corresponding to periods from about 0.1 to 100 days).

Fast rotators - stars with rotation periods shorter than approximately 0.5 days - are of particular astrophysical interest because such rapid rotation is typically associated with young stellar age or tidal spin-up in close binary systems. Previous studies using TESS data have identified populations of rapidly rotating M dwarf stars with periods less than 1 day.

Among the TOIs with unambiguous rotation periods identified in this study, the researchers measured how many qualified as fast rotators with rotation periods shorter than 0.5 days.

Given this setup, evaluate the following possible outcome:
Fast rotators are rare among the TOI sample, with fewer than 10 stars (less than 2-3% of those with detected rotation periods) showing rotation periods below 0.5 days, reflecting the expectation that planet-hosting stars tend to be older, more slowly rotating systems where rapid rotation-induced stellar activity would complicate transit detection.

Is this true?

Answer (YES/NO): YES